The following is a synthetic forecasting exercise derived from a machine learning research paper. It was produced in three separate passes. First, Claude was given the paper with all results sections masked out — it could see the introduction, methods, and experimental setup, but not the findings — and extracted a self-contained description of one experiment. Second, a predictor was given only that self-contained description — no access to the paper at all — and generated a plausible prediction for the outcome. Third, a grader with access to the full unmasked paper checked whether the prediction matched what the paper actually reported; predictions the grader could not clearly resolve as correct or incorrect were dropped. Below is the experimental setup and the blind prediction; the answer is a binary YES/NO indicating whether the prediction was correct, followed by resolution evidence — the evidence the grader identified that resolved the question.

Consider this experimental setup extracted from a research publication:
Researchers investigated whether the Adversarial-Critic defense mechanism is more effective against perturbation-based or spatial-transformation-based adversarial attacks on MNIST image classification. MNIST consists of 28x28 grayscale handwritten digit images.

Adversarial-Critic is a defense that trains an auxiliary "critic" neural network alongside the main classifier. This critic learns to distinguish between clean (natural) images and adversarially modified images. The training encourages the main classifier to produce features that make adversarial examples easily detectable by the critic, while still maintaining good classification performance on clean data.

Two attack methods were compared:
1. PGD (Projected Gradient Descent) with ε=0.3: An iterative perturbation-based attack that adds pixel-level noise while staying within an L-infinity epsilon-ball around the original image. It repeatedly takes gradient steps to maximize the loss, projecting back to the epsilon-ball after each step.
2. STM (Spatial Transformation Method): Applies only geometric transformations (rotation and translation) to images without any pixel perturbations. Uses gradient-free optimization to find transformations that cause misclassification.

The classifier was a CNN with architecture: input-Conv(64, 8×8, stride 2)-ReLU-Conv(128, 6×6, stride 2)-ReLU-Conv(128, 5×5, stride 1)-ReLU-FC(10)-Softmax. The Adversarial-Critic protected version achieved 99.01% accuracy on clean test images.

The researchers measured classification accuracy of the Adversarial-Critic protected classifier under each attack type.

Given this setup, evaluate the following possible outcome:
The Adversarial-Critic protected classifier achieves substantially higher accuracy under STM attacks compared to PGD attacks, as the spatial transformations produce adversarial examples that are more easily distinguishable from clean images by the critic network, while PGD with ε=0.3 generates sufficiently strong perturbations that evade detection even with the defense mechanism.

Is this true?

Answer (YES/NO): YES